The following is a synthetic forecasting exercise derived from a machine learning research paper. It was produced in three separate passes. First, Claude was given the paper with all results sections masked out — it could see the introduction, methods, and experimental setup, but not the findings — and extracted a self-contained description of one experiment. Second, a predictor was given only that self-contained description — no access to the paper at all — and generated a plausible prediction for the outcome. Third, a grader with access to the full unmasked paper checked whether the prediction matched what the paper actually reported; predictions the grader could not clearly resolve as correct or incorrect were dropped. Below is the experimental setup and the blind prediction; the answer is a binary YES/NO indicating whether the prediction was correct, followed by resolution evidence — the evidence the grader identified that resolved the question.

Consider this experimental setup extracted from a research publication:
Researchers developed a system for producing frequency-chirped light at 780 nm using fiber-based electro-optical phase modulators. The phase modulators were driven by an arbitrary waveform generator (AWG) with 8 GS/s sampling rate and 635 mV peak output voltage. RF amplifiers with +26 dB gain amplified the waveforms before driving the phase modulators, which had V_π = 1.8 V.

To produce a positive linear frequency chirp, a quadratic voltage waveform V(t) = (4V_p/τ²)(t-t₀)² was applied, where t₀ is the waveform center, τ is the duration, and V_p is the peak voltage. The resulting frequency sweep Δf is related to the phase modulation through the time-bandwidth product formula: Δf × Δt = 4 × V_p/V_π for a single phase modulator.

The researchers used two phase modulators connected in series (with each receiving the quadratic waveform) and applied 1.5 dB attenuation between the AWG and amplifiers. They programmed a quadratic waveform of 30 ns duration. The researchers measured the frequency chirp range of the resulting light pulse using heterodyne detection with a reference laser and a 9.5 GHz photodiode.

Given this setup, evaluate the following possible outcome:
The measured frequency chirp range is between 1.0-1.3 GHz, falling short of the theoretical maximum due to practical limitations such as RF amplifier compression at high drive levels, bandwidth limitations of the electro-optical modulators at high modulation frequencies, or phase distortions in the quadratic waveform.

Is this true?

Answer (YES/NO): NO